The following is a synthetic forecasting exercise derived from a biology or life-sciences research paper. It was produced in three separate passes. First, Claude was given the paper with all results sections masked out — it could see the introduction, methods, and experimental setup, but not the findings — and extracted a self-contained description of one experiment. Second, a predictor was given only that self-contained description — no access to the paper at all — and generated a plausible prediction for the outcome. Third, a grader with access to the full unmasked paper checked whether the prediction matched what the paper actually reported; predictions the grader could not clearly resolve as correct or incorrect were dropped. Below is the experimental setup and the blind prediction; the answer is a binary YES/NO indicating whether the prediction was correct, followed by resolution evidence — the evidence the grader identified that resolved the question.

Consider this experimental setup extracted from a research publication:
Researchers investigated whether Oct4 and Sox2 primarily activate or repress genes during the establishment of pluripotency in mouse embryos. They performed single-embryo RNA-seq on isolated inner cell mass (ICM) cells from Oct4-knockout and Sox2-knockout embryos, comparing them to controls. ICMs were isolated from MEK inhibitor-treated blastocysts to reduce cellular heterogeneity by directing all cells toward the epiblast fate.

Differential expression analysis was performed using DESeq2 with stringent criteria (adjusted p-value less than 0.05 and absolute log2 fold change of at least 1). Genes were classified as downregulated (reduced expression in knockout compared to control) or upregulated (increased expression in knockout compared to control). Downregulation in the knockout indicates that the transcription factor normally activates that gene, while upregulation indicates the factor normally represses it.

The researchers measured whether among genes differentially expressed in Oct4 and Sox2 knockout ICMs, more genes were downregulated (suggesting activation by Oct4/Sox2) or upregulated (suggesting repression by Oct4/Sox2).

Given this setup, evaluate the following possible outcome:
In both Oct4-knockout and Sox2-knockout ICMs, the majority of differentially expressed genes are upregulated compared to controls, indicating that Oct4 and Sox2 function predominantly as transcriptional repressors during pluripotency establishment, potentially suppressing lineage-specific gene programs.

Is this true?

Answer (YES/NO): NO